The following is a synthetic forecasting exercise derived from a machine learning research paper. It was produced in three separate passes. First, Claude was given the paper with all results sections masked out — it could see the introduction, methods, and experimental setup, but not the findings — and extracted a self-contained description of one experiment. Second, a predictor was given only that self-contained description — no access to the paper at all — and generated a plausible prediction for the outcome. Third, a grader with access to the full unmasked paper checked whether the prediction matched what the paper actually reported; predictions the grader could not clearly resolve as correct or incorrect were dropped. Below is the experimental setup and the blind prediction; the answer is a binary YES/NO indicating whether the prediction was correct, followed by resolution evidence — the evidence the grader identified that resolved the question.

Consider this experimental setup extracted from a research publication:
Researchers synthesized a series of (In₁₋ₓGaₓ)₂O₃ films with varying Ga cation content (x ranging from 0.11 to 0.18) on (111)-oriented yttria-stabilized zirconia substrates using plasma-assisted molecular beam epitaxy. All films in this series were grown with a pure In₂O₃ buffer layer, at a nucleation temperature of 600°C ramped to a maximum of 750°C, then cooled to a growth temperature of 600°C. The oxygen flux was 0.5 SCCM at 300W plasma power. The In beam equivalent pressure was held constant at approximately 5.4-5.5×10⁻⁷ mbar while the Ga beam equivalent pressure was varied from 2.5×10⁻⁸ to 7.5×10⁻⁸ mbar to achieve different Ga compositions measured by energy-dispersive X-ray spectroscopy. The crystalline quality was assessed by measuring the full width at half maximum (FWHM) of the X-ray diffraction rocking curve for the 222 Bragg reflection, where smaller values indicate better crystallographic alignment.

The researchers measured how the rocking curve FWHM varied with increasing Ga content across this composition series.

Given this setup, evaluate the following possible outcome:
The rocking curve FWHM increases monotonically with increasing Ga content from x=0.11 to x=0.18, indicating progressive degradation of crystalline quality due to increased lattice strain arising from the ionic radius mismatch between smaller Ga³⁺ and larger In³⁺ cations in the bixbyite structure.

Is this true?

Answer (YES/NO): NO